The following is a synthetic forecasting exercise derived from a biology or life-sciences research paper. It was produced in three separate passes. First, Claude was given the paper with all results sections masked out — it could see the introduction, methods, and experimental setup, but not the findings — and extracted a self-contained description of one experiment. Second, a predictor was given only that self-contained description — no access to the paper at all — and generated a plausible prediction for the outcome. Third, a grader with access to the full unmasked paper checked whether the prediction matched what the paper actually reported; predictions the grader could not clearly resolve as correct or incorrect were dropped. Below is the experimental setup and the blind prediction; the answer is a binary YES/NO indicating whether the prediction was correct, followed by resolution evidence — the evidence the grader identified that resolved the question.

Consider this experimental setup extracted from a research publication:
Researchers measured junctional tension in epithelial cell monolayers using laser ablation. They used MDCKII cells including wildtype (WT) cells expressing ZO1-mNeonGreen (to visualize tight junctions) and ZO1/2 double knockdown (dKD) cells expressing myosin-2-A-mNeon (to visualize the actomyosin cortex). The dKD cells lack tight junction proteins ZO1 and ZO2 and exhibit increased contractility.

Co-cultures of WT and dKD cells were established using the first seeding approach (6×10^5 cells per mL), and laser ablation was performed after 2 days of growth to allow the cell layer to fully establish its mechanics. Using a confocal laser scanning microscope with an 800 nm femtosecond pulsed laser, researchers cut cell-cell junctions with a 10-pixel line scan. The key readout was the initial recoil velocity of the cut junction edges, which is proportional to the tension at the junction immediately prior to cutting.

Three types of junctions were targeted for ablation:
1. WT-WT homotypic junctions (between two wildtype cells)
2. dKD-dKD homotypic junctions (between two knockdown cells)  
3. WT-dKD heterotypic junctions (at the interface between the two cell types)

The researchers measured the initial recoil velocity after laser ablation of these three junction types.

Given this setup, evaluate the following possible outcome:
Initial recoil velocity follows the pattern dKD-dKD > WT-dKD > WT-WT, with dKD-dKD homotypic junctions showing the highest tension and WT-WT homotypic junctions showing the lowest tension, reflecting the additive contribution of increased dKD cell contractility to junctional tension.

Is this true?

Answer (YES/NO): YES